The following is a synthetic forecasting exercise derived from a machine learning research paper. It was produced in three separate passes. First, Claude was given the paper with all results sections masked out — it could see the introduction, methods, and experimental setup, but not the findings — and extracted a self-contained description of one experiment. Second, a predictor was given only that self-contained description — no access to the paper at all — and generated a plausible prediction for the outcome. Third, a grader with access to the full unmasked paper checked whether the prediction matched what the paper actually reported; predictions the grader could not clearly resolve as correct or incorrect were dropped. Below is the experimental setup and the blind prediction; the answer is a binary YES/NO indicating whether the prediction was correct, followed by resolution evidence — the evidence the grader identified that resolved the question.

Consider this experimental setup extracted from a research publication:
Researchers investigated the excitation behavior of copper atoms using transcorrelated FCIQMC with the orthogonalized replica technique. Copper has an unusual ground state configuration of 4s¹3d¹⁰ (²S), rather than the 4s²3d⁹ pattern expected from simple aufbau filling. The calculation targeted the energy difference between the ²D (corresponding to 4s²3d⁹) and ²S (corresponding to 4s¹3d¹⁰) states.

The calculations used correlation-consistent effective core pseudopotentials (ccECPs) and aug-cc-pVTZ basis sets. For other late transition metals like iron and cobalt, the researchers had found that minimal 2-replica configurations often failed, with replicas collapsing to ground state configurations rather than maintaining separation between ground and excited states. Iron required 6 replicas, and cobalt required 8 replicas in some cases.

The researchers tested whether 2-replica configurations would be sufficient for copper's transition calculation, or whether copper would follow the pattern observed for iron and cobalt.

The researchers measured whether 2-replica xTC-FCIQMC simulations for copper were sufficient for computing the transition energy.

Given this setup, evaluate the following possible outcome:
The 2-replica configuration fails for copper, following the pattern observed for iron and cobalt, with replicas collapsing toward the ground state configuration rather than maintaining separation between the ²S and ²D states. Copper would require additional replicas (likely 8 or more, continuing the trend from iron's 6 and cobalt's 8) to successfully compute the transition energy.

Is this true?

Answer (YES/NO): NO